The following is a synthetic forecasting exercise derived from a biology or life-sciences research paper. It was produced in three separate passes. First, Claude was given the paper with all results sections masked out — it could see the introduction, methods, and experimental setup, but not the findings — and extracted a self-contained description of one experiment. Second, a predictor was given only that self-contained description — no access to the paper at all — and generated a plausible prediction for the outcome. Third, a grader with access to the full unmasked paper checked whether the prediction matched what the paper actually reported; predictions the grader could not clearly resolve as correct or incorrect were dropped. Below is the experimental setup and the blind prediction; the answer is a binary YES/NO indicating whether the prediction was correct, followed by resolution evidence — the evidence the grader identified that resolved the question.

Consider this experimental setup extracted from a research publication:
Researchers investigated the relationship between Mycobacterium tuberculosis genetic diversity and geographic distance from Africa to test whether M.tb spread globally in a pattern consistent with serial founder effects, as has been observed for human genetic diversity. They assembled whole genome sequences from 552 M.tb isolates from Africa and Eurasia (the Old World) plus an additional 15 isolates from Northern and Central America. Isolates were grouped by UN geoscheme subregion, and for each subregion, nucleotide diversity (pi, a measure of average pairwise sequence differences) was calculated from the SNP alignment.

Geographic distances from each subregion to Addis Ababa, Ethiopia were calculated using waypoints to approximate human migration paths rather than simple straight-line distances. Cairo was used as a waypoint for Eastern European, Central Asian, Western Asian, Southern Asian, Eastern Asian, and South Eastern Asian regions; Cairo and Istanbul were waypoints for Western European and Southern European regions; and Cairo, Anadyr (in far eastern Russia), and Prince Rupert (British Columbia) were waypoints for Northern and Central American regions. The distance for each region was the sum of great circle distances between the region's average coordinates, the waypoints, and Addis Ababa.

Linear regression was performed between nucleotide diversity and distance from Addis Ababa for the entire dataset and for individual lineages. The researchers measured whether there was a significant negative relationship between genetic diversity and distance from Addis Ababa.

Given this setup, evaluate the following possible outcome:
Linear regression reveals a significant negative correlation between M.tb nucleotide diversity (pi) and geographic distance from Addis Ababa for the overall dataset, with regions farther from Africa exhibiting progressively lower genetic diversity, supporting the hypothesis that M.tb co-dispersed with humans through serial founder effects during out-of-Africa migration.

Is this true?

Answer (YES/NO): NO